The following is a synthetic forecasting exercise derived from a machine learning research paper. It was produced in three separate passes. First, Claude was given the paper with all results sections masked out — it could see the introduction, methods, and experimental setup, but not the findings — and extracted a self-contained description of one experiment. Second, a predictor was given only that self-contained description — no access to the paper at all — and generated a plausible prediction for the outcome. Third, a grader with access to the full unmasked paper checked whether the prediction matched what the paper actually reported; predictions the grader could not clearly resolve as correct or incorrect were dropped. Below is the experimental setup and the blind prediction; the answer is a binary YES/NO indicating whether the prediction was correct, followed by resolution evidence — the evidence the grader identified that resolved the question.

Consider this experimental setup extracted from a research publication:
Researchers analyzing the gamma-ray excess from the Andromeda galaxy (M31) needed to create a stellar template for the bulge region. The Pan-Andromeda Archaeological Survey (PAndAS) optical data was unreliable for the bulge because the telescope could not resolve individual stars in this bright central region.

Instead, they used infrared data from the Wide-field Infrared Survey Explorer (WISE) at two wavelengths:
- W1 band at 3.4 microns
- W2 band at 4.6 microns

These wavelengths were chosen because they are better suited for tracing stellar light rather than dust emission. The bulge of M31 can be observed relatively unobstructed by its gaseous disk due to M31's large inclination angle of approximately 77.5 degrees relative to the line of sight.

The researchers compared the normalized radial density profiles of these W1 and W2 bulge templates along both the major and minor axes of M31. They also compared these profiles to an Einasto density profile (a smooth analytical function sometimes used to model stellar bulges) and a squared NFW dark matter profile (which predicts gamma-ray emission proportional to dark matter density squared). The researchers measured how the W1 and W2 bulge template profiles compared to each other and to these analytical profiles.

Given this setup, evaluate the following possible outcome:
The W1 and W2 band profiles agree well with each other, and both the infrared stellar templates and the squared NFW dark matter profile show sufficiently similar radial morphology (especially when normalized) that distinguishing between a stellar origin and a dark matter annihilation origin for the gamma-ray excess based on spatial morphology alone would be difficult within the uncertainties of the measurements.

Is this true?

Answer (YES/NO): NO